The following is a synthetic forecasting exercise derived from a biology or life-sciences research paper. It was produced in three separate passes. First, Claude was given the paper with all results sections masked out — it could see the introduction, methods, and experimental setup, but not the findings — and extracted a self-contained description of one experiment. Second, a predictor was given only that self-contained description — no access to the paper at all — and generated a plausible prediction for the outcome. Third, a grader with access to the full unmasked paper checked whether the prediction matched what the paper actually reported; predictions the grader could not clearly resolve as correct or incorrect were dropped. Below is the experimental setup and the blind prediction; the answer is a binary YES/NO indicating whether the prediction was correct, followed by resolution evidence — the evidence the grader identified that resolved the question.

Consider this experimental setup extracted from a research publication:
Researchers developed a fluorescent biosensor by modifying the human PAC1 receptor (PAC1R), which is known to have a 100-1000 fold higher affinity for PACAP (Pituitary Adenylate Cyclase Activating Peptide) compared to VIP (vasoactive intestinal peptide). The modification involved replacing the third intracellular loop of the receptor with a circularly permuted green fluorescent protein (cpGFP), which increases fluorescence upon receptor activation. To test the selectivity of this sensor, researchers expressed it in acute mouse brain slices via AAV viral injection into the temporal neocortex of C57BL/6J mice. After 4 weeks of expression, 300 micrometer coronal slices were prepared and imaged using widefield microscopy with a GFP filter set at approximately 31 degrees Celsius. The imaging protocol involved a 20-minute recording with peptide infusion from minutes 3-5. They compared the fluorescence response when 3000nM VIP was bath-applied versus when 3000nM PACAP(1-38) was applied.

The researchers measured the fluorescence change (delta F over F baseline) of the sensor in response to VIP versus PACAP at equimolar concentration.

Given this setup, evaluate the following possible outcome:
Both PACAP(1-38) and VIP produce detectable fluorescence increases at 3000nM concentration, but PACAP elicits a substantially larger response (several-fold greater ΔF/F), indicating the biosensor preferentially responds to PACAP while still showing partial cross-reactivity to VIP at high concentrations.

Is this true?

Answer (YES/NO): NO